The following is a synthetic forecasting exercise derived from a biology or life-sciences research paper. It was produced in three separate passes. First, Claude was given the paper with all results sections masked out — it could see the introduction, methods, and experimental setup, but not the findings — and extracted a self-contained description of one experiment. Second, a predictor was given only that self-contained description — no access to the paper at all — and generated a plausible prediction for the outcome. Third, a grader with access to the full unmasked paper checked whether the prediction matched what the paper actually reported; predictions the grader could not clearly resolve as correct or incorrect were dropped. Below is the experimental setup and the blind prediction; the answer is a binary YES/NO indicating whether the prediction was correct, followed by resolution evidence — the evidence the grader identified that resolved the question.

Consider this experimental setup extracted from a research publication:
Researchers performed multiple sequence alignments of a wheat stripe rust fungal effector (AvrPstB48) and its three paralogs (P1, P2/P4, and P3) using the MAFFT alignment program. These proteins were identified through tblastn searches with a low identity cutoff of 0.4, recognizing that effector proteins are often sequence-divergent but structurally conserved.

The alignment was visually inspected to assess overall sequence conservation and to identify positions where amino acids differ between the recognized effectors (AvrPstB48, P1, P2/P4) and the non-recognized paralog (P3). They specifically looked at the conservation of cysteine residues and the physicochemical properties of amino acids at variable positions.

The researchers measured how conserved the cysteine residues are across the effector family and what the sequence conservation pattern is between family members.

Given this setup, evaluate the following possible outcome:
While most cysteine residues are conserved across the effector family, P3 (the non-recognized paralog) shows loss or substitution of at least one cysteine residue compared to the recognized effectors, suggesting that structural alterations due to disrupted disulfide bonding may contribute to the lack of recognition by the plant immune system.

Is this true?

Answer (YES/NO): NO